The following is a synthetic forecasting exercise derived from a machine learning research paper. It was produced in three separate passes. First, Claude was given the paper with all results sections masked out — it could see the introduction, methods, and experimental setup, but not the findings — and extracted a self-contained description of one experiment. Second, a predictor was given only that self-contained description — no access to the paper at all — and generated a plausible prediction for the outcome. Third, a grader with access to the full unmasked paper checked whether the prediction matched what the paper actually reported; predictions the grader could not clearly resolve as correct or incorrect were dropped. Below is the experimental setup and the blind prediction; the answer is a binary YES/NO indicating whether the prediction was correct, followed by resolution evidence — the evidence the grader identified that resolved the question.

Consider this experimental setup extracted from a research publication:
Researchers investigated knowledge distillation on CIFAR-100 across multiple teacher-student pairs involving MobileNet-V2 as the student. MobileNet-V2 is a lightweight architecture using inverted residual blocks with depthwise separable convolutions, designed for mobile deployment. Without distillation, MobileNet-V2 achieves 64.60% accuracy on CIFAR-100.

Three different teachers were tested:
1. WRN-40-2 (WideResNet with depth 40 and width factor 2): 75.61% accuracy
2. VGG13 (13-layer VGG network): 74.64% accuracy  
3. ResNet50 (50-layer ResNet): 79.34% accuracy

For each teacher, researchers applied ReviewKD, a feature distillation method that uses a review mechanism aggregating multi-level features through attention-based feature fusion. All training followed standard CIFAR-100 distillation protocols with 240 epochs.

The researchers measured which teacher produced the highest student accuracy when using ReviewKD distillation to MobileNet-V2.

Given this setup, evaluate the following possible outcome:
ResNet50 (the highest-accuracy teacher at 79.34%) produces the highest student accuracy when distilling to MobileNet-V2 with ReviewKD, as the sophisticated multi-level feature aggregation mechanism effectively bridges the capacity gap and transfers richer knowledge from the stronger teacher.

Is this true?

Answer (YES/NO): NO